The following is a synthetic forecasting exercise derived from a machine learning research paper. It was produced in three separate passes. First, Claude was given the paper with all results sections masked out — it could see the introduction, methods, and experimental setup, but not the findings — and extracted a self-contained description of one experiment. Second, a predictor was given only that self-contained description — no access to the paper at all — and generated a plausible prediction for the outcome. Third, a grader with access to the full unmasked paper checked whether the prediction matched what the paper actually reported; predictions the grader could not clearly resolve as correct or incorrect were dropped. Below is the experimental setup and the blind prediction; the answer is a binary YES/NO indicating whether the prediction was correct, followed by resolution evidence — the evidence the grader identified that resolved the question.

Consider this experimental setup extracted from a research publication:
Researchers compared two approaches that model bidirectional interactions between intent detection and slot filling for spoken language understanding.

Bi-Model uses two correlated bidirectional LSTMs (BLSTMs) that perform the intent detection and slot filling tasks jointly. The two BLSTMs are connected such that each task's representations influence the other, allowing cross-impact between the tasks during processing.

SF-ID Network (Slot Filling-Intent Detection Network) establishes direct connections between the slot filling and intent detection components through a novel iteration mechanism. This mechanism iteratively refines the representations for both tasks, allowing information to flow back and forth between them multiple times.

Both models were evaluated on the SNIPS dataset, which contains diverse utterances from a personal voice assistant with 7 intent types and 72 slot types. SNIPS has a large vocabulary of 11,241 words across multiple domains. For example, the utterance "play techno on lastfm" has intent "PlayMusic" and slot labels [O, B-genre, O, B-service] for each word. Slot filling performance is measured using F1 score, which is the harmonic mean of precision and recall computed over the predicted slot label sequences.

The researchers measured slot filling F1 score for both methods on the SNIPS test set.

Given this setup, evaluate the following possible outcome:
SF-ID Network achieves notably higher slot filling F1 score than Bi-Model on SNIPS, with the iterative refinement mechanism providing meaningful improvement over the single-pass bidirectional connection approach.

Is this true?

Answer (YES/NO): NO